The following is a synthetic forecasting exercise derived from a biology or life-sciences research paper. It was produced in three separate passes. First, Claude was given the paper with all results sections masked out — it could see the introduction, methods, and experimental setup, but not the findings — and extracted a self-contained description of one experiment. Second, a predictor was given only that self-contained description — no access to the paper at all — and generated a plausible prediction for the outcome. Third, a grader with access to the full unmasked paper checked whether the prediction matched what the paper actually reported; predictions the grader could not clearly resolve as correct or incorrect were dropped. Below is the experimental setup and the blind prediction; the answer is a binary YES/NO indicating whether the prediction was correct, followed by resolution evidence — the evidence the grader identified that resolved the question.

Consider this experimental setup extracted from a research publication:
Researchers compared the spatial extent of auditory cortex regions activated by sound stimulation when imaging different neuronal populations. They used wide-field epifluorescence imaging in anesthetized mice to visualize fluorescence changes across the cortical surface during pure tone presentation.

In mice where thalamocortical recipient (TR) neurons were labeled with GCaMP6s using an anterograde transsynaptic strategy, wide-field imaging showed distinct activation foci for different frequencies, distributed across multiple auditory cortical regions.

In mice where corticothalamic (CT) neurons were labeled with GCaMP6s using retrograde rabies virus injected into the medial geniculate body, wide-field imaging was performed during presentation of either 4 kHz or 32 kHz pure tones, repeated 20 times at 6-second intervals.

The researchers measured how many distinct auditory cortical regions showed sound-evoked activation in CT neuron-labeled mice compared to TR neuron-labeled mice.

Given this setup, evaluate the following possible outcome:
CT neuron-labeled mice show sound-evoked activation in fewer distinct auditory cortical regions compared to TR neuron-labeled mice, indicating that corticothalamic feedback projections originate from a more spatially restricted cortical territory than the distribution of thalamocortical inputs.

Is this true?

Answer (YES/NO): YES